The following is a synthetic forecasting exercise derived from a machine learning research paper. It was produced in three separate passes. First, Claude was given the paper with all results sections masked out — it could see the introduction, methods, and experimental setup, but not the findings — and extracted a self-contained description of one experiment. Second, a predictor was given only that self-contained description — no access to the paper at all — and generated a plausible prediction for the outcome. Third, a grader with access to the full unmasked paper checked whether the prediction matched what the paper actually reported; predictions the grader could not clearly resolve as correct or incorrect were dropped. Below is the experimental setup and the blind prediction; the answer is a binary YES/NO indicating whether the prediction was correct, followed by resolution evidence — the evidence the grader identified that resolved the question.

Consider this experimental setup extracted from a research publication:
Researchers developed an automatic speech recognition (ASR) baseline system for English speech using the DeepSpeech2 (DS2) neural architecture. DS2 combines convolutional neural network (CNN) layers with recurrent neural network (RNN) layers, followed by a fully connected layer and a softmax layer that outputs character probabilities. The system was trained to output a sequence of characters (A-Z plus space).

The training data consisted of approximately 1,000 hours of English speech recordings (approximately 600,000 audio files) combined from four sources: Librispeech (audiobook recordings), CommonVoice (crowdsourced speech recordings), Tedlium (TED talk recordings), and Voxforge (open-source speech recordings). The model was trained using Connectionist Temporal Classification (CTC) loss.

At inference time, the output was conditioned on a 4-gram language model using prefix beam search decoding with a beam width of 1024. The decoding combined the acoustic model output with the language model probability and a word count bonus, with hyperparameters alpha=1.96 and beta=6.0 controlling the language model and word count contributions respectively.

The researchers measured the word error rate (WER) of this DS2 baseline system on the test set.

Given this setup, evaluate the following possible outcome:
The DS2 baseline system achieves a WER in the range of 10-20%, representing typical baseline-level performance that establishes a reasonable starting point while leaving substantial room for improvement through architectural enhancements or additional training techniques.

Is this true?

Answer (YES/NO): NO